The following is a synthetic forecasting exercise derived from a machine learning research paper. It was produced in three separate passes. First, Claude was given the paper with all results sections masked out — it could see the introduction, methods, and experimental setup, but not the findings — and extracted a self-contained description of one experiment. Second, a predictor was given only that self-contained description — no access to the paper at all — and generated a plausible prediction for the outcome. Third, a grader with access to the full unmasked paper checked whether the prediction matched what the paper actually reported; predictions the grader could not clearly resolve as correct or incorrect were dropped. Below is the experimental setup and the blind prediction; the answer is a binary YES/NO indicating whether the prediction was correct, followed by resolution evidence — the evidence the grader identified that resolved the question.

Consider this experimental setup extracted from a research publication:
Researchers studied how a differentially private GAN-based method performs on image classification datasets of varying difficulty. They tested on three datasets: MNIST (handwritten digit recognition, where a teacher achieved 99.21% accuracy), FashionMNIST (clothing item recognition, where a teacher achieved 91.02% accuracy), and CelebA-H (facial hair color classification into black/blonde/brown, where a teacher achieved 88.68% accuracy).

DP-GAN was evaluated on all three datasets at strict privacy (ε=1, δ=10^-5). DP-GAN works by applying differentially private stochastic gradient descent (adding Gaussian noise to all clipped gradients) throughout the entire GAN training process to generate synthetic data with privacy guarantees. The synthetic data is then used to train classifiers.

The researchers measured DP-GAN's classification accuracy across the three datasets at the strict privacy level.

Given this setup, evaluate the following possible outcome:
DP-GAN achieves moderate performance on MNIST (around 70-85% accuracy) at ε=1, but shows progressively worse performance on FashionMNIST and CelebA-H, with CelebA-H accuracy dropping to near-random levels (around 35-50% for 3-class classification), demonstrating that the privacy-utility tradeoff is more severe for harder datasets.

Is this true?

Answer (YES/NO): NO